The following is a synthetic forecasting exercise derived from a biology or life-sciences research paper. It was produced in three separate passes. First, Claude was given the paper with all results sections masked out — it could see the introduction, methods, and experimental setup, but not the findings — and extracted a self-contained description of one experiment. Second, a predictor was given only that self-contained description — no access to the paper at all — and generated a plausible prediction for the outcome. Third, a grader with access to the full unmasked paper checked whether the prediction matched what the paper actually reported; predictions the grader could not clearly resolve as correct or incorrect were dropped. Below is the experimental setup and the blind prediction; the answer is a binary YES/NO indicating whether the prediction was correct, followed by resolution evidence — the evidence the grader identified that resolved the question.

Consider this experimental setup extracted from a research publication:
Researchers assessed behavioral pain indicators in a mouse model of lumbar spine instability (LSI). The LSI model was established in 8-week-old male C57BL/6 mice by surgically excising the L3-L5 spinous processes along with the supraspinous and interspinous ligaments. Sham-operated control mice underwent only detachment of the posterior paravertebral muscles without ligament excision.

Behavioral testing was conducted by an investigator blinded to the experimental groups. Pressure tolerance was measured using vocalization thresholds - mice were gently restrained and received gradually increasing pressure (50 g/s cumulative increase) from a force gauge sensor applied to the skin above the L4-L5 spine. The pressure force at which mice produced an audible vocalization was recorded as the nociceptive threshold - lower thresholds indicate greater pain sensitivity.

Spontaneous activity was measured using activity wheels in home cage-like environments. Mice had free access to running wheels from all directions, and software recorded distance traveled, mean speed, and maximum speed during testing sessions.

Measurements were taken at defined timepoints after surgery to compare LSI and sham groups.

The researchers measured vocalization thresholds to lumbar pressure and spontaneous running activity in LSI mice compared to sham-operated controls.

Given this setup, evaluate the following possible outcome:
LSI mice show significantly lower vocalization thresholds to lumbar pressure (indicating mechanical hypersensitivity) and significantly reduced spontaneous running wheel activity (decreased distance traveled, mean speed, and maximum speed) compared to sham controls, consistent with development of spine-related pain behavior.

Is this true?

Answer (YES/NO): YES